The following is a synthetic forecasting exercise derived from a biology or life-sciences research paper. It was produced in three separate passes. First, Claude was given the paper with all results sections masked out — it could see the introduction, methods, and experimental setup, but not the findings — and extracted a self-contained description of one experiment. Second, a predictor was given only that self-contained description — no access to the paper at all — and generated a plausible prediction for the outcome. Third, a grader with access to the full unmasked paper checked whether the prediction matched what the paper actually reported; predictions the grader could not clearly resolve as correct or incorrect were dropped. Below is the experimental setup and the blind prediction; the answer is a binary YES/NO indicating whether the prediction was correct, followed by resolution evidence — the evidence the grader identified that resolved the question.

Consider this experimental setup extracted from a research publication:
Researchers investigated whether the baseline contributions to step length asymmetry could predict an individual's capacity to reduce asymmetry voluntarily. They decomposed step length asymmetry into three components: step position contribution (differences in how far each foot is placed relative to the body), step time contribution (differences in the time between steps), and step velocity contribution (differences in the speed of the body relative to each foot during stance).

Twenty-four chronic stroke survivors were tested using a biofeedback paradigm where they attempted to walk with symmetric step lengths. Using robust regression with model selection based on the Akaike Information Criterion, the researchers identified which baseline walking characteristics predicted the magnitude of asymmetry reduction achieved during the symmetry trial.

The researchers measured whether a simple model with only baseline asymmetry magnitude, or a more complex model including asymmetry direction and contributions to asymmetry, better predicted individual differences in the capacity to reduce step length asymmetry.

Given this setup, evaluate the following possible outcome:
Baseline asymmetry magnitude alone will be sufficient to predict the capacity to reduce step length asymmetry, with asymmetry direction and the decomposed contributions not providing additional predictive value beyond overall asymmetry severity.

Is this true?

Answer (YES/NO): NO